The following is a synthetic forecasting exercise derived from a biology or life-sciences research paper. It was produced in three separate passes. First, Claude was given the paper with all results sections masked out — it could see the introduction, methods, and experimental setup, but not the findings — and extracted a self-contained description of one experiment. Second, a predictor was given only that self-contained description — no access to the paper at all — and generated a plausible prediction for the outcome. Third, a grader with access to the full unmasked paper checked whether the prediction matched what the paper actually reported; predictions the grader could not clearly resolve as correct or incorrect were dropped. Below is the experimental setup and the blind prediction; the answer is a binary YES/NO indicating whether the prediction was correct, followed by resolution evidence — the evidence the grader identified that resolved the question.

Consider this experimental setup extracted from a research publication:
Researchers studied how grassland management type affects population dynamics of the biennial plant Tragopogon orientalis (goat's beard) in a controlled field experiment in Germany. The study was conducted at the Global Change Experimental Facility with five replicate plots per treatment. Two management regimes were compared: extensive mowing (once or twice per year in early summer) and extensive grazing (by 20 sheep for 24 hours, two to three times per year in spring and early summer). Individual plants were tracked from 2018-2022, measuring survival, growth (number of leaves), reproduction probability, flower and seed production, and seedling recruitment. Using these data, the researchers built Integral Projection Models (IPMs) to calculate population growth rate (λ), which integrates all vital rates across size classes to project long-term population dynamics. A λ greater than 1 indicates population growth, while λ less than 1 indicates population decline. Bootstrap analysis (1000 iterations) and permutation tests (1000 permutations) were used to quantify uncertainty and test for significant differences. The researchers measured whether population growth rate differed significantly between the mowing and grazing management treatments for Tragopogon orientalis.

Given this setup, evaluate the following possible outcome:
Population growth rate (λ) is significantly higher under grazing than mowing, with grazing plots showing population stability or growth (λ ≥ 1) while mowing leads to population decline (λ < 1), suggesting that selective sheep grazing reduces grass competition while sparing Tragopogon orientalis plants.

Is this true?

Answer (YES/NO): NO